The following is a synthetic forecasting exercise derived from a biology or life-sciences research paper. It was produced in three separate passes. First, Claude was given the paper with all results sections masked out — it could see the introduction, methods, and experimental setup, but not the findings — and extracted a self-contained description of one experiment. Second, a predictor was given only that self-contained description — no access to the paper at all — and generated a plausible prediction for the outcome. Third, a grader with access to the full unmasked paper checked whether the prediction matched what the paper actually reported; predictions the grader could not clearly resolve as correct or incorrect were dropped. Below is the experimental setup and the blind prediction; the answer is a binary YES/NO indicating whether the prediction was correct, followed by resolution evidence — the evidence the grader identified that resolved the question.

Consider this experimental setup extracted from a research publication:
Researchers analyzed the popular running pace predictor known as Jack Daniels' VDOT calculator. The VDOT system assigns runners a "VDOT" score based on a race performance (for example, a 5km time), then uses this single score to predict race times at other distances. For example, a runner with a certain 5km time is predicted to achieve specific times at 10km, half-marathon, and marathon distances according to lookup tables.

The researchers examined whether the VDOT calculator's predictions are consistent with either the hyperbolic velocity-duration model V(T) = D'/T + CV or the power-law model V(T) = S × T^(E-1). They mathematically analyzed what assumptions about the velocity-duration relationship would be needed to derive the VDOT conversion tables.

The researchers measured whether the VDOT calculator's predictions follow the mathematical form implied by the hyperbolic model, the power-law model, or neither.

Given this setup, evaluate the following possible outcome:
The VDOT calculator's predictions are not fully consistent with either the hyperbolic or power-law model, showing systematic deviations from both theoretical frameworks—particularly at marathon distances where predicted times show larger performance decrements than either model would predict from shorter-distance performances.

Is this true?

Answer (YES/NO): NO